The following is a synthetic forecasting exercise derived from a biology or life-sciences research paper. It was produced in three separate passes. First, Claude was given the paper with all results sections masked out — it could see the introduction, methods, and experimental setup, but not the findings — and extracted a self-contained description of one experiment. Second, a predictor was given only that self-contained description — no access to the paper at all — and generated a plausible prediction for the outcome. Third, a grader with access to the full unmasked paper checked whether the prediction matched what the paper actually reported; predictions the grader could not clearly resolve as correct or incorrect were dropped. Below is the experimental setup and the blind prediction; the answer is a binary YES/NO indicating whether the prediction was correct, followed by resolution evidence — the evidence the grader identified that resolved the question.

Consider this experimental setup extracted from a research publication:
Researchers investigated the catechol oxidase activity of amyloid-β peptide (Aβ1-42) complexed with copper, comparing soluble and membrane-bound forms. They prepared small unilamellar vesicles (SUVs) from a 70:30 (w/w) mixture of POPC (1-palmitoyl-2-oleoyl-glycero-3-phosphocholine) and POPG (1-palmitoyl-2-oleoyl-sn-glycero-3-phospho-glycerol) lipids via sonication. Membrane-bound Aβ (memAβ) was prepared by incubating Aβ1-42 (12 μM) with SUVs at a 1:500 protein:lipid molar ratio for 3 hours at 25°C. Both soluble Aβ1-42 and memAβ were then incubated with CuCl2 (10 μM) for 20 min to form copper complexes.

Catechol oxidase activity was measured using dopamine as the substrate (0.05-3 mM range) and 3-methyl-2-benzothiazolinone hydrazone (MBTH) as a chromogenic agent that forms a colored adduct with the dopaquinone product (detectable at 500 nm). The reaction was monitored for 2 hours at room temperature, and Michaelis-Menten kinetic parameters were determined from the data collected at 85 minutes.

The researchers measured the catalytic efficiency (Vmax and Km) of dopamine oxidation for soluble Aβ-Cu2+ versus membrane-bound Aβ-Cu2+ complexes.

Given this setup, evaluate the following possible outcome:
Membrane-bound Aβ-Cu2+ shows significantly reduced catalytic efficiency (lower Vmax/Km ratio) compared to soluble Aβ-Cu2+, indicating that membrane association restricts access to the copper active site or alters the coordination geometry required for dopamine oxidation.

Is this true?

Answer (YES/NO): NO